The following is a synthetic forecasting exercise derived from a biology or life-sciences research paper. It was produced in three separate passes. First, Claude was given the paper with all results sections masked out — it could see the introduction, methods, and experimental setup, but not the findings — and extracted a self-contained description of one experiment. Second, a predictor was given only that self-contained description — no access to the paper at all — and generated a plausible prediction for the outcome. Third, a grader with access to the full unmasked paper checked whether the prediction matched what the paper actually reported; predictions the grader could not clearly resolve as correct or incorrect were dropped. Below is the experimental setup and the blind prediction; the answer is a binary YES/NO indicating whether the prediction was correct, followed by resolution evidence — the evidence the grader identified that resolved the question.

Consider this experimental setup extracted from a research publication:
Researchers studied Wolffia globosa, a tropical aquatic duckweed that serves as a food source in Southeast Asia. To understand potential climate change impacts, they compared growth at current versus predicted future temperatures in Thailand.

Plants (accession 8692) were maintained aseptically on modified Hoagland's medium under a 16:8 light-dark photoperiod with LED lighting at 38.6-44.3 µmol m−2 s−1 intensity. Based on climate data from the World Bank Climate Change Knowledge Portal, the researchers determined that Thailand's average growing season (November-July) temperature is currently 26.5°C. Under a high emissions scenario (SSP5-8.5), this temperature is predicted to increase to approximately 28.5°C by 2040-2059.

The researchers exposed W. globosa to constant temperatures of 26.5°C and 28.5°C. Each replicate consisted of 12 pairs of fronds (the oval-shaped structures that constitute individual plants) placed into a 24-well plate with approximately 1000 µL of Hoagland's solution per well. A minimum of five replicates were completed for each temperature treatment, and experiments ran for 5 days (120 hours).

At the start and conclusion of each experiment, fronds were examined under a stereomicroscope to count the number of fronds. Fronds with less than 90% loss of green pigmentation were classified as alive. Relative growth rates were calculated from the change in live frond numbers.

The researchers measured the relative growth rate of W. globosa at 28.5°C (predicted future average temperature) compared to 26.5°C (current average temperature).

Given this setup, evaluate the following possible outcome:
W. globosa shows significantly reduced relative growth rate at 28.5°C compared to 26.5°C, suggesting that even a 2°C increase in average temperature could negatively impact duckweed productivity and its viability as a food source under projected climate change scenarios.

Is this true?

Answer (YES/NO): NO